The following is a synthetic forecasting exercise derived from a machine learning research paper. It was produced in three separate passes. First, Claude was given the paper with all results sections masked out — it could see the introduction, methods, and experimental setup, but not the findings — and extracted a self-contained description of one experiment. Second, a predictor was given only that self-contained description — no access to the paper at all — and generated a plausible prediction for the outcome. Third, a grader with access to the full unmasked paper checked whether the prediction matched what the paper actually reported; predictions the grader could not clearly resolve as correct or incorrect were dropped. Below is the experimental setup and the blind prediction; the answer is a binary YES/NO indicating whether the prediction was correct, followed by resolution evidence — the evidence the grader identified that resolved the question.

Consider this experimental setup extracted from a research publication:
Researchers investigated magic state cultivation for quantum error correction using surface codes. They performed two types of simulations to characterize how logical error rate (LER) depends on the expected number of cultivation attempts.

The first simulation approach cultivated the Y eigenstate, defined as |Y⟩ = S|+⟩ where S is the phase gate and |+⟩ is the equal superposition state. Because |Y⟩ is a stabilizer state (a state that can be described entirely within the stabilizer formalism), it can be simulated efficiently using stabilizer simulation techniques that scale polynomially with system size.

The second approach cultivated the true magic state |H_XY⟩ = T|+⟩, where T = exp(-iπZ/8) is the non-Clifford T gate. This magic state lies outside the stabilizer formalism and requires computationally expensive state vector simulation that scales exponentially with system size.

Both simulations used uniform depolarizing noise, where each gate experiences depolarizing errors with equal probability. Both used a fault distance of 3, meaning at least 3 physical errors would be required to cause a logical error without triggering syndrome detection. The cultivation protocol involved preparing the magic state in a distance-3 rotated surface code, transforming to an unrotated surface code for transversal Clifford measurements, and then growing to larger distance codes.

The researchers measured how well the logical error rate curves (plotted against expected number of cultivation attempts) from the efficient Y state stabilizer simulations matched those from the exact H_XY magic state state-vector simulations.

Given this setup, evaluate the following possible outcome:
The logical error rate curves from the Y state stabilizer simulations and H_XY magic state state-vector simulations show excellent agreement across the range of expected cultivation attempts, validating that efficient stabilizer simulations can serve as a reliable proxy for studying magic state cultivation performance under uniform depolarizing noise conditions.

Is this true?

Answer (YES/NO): YES